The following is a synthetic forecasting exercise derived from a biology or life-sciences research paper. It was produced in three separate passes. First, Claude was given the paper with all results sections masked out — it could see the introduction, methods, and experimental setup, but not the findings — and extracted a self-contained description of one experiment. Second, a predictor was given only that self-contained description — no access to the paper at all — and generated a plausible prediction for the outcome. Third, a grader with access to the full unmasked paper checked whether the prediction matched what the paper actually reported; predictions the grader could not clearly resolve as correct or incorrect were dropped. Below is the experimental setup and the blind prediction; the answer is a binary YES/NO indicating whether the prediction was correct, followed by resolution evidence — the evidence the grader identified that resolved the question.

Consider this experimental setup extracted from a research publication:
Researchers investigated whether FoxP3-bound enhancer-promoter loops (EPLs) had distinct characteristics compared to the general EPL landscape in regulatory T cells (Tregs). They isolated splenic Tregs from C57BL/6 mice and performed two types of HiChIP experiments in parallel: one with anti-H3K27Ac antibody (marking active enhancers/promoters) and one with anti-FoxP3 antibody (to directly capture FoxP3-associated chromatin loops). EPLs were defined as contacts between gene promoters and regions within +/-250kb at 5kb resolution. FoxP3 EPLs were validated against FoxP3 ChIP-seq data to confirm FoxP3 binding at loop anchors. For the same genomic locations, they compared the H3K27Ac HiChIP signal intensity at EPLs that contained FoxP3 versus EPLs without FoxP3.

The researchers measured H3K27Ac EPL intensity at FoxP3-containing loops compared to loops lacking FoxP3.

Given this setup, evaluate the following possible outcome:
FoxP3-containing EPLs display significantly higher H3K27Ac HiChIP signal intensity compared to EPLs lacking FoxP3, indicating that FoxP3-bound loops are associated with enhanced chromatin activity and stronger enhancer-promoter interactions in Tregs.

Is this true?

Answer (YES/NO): YES